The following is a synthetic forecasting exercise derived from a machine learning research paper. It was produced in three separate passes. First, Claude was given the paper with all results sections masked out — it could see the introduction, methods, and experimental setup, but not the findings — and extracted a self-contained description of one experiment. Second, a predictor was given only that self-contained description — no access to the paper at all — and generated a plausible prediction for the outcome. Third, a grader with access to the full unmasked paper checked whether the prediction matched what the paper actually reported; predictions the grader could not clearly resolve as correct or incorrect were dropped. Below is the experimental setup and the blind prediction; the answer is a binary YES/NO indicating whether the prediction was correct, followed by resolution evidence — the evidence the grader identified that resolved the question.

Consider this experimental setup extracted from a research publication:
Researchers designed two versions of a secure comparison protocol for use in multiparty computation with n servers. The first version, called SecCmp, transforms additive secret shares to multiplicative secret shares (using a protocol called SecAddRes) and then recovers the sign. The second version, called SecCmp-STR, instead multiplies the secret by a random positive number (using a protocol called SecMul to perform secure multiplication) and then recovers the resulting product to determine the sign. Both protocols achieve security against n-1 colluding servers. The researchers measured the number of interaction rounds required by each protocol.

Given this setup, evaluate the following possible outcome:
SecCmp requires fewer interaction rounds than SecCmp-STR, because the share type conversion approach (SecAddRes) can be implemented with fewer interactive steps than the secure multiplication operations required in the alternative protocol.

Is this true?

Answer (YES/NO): NO